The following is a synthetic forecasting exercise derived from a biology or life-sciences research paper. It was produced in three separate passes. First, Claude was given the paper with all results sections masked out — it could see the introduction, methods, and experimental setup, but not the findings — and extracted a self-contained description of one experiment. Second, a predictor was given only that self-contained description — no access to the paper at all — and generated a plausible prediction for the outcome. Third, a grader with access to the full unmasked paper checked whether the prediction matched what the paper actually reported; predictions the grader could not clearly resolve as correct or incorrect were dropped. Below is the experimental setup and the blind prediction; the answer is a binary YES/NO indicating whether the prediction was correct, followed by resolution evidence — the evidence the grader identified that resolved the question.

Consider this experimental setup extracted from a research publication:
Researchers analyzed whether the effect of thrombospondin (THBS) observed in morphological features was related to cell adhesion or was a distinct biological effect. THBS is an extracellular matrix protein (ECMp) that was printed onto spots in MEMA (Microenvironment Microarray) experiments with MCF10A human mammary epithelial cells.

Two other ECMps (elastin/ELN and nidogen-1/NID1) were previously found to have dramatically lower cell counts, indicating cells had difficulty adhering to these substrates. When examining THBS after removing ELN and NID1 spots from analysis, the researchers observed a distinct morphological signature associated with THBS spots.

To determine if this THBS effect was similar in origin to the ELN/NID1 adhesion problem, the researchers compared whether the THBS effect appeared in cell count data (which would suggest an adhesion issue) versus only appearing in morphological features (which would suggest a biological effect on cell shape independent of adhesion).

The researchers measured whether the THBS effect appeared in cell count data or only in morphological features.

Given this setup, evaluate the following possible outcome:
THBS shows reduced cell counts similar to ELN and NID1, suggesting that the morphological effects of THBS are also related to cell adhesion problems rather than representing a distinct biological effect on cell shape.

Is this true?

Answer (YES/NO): NO